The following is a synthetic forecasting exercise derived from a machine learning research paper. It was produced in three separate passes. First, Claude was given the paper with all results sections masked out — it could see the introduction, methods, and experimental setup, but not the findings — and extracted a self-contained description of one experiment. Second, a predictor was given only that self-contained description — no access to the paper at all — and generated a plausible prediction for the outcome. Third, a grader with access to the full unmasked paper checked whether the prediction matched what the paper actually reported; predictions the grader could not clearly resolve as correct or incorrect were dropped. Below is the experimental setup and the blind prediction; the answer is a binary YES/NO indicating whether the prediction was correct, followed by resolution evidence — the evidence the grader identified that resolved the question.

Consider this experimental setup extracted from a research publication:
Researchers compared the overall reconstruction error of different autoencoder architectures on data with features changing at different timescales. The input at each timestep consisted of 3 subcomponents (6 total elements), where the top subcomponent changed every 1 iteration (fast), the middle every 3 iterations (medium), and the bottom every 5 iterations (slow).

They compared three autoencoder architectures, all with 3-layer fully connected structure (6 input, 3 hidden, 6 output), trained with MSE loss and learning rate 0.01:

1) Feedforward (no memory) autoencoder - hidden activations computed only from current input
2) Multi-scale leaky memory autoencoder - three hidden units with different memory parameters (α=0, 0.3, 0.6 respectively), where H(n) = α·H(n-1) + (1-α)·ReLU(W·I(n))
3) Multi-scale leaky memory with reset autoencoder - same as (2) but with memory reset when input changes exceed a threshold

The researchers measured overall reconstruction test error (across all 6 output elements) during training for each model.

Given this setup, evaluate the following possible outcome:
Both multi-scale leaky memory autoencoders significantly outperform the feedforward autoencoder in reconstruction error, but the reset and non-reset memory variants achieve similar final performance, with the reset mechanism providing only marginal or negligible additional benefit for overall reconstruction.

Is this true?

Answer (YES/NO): NO